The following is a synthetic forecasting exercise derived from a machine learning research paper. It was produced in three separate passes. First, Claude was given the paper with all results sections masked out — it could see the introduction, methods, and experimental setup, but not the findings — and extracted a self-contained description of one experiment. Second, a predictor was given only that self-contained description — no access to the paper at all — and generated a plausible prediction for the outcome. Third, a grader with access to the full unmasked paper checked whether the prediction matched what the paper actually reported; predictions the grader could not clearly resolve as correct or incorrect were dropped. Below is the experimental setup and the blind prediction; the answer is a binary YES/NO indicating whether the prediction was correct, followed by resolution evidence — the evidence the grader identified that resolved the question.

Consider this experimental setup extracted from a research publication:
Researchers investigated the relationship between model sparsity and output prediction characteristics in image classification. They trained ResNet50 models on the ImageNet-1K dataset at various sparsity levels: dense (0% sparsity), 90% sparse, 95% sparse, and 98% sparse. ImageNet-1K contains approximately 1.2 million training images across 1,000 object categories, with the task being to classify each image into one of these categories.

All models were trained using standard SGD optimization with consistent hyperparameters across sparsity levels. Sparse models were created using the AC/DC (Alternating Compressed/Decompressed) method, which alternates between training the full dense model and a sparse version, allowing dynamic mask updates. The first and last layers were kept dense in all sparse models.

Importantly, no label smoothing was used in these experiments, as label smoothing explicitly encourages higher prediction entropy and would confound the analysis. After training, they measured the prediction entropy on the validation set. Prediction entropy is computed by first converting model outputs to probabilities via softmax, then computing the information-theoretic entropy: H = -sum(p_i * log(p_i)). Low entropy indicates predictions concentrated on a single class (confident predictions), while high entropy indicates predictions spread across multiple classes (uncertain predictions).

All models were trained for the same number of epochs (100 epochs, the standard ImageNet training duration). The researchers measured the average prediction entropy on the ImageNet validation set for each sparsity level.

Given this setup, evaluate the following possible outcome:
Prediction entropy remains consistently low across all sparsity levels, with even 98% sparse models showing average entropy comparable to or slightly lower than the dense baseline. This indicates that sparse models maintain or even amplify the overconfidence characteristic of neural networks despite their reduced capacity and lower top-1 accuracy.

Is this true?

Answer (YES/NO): NO